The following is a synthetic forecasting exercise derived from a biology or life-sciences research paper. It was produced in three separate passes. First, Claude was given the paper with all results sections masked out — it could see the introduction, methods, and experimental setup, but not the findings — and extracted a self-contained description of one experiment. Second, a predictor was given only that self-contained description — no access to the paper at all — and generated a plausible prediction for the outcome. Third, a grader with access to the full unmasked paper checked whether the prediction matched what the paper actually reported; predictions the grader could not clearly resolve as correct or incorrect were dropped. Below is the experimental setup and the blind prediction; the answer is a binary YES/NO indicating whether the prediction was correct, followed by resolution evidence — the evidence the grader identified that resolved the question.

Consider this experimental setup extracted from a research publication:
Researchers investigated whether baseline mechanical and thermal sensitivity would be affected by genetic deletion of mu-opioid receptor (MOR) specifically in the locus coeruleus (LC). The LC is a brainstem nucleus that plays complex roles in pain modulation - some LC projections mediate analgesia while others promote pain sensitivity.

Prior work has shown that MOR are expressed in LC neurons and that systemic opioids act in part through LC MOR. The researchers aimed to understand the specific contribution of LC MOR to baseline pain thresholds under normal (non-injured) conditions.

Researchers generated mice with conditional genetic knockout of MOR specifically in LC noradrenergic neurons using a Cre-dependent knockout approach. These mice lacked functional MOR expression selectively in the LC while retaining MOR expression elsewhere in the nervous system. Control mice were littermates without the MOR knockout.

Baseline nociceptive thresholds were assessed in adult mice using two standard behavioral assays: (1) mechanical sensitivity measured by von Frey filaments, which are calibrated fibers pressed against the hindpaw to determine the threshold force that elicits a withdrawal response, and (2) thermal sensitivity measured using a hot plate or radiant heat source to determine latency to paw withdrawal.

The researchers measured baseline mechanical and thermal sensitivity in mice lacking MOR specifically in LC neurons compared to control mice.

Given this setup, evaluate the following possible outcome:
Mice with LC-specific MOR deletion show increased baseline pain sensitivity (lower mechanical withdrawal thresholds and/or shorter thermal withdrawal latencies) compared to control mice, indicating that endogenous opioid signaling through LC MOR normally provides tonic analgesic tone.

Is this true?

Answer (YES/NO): YES